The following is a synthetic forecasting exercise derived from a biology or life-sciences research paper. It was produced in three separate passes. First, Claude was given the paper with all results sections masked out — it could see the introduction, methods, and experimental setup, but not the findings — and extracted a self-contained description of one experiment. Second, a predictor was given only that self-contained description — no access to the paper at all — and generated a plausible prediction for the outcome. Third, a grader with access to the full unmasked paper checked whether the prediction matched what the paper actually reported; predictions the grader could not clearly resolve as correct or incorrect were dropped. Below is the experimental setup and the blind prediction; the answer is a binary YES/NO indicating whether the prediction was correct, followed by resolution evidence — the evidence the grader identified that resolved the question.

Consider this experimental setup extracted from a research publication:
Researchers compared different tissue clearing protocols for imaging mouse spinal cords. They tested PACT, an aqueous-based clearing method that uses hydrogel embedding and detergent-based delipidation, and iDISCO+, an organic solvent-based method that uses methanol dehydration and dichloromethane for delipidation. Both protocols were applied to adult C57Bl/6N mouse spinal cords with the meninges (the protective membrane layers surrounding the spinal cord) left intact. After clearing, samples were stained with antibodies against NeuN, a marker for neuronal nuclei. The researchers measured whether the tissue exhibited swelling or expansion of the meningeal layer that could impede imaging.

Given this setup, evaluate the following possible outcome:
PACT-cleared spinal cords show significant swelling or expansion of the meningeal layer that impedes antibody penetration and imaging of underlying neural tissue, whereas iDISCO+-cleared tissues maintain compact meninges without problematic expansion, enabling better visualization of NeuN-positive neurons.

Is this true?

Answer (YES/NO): NO